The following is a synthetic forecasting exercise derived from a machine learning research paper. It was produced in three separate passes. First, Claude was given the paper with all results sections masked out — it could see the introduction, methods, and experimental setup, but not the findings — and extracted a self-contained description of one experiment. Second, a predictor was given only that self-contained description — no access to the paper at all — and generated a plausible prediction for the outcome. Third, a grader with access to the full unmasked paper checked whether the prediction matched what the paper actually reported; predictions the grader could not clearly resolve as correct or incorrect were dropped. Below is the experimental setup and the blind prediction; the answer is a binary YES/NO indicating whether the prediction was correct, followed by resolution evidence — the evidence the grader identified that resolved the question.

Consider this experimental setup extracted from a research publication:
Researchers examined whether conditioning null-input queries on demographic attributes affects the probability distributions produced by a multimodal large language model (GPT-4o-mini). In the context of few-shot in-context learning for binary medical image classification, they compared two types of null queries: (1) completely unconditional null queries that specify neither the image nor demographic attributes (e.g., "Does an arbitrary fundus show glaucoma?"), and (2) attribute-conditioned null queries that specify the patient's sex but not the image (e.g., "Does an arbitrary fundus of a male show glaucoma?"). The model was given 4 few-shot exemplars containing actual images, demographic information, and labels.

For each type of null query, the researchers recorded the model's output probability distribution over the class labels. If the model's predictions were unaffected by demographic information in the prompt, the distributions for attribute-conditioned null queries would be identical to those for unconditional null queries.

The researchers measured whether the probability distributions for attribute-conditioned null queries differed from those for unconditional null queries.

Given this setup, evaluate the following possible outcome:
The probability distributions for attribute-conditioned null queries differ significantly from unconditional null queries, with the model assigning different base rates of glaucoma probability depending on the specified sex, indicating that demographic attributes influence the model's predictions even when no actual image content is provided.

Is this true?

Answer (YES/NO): YES